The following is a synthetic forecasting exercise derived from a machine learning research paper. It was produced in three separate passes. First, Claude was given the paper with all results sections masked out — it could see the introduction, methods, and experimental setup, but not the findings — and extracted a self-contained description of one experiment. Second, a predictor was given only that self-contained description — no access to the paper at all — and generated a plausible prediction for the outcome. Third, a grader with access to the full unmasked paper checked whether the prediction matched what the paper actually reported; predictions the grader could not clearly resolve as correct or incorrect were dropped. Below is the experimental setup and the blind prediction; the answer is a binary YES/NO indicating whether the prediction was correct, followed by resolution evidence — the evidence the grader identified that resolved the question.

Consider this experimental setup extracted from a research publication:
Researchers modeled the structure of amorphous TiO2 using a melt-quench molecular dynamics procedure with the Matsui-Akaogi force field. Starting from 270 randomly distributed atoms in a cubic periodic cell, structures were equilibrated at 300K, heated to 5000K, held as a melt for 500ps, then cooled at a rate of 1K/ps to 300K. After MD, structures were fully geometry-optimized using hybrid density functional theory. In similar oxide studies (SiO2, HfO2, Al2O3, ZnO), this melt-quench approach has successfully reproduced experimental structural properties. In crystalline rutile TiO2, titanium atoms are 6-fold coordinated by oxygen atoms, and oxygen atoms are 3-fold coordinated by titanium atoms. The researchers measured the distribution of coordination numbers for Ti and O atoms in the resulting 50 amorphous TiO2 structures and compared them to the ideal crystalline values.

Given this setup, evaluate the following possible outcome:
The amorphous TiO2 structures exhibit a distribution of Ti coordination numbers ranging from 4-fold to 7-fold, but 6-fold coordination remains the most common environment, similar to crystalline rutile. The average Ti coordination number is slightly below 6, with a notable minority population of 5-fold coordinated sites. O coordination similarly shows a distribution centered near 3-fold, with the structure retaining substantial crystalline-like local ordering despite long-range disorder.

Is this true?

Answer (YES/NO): NO